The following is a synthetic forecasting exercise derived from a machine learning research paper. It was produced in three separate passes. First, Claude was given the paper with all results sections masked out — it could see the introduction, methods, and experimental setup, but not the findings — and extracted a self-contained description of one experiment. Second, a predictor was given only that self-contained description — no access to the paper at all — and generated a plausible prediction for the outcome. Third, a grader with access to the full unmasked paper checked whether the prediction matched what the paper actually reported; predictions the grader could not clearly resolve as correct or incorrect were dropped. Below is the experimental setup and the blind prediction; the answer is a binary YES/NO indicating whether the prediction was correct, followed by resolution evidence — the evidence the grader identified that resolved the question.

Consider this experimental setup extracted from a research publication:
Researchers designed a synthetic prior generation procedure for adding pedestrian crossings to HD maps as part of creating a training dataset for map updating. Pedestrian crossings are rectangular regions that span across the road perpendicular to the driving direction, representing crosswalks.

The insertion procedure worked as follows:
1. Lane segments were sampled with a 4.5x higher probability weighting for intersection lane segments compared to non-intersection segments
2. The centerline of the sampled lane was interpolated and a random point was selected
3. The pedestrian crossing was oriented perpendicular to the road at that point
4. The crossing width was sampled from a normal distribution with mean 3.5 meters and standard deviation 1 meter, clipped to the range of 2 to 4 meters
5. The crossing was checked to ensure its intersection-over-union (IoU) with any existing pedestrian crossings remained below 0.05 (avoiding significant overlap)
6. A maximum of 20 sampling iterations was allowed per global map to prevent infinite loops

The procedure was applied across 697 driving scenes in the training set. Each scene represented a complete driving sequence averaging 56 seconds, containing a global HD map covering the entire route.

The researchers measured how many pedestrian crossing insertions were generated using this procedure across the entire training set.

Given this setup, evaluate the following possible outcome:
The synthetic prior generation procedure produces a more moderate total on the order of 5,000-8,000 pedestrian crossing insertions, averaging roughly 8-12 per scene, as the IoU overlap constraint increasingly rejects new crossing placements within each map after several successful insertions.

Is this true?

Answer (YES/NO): NO